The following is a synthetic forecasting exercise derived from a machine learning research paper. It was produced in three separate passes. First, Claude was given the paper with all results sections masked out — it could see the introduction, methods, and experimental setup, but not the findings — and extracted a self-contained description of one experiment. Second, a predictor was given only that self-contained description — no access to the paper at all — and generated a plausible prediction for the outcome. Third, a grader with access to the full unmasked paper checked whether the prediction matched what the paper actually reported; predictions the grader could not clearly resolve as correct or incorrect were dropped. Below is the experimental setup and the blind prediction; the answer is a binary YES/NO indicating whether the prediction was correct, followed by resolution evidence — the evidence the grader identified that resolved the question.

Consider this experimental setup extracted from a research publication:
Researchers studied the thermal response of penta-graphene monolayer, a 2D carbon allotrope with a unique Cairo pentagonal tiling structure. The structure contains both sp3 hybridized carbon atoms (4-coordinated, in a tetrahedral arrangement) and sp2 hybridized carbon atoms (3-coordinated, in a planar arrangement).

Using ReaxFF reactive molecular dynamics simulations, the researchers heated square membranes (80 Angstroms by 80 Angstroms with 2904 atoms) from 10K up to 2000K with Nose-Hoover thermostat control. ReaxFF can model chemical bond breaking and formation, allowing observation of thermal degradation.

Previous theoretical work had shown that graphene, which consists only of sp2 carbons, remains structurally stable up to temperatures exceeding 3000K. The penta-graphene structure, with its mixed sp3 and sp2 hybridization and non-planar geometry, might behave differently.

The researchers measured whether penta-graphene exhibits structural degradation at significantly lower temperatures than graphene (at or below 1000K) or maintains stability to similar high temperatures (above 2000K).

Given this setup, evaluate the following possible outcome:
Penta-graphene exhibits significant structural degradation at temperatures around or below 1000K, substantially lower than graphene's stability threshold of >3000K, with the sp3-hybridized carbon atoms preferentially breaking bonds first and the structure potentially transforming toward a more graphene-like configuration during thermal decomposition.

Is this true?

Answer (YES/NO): YES